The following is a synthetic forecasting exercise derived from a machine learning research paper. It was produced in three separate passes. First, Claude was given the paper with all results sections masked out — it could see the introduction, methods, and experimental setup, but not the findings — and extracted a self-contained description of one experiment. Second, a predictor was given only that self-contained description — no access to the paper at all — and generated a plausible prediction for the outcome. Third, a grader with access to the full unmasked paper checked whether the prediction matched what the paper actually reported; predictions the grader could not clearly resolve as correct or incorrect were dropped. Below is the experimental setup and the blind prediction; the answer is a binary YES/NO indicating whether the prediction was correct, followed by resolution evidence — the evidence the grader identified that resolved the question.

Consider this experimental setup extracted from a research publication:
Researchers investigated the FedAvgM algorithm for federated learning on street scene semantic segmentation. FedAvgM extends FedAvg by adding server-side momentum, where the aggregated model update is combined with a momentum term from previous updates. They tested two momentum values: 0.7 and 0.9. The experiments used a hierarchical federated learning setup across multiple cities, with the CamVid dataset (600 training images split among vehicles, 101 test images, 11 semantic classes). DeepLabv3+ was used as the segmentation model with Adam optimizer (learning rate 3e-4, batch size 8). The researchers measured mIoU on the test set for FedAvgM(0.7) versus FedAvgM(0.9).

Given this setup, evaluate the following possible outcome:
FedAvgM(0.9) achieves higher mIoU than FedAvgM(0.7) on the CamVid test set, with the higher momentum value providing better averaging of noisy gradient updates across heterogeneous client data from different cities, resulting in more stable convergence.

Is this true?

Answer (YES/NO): YES